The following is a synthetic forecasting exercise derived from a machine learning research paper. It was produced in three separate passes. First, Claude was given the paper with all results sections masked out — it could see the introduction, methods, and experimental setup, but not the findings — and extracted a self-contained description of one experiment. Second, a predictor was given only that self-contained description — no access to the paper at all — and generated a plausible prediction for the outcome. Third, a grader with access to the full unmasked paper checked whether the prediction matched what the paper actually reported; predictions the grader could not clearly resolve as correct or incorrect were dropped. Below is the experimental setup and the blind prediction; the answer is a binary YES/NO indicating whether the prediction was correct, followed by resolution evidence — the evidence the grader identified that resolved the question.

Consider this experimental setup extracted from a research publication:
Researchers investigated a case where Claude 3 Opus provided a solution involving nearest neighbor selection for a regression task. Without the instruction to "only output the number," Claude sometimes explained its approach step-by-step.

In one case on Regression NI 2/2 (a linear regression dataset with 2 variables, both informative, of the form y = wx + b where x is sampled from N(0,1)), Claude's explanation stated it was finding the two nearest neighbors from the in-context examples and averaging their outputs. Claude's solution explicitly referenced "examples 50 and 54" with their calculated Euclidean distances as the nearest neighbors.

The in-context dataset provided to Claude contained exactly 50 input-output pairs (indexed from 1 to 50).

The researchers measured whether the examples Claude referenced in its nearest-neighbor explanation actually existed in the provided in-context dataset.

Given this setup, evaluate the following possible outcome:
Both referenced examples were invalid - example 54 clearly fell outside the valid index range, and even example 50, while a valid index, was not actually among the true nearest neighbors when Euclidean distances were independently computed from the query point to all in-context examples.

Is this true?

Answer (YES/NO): NO